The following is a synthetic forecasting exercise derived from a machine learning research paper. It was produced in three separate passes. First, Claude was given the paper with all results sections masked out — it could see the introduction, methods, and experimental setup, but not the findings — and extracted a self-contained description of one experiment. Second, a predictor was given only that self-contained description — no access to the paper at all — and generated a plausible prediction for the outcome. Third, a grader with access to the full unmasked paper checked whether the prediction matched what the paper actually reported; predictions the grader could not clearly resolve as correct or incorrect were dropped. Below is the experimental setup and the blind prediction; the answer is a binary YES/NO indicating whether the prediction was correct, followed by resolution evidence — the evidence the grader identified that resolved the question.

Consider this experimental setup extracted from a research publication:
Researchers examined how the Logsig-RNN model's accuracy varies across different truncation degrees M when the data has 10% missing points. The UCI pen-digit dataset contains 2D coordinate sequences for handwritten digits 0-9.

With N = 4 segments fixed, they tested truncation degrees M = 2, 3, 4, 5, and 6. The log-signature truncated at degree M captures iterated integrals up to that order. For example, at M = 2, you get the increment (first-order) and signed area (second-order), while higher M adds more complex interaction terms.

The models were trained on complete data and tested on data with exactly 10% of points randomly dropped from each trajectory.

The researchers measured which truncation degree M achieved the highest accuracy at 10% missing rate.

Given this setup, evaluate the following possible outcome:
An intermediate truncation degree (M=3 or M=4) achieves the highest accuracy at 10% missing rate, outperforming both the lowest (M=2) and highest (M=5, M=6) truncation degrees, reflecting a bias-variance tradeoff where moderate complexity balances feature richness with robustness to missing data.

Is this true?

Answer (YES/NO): YES